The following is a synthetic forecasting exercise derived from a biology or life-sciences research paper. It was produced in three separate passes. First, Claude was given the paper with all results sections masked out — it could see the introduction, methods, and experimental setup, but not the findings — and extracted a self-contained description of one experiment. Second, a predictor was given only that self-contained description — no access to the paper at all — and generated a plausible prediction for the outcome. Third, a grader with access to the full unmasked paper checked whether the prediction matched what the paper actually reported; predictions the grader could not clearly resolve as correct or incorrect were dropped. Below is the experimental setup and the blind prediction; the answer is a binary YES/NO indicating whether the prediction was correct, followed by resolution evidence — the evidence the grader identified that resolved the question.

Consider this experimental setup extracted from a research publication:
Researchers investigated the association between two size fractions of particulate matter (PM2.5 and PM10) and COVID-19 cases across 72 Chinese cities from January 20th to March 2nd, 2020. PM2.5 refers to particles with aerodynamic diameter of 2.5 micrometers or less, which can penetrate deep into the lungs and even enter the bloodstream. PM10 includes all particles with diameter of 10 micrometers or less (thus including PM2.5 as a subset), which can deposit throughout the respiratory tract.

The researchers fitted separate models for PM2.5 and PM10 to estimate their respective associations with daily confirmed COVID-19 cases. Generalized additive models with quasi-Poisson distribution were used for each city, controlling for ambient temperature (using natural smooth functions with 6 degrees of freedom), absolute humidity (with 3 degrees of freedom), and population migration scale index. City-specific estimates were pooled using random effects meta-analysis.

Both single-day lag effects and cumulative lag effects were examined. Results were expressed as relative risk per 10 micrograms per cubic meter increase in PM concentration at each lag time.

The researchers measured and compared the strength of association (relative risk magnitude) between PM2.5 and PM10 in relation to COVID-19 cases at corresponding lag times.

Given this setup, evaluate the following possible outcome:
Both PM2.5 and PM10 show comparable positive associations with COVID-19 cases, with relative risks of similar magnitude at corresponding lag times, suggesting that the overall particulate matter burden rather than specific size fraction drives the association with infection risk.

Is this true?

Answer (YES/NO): NO